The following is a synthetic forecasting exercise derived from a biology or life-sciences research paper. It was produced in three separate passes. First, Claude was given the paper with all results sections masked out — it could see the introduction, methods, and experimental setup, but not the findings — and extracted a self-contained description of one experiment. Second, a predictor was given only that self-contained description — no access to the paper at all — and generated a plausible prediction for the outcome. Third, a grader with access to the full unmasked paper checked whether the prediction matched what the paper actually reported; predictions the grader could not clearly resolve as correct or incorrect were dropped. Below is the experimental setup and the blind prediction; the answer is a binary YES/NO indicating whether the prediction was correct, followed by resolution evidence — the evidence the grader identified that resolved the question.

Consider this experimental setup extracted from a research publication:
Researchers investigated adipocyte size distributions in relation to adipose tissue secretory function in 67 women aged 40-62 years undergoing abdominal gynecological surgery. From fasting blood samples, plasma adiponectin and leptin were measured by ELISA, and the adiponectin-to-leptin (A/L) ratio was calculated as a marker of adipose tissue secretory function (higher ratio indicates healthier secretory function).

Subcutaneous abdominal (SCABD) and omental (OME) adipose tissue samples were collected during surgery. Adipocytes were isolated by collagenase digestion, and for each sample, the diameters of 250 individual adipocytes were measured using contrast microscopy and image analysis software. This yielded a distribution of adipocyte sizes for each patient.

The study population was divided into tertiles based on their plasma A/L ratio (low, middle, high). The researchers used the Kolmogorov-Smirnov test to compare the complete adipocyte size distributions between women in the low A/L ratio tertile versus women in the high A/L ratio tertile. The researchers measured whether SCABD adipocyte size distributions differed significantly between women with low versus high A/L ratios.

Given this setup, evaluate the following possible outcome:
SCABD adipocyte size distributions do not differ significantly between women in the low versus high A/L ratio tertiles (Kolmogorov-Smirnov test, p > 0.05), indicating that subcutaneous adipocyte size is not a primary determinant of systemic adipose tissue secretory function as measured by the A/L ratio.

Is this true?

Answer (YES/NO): NO